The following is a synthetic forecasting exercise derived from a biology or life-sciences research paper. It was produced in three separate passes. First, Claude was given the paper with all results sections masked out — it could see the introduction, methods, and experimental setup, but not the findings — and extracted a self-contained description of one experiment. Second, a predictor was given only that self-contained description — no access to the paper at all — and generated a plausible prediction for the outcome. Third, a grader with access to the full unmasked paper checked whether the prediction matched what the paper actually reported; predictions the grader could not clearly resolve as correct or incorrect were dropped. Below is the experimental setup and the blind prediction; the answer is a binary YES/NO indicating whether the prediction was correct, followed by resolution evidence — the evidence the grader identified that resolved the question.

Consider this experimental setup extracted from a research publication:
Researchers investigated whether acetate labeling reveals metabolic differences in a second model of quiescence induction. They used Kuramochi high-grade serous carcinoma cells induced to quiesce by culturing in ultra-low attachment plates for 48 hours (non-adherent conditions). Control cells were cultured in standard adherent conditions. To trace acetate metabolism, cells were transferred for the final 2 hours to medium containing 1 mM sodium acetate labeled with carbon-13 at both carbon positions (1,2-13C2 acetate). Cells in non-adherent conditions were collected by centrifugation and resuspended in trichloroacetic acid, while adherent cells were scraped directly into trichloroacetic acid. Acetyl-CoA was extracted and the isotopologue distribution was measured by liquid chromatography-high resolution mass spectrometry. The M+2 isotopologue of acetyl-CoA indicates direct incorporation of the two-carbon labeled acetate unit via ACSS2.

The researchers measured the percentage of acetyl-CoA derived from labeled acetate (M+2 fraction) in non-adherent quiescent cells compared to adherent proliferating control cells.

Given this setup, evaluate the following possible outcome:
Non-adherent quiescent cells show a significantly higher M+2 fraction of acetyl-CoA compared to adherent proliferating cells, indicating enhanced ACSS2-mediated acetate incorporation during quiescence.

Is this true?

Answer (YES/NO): YES